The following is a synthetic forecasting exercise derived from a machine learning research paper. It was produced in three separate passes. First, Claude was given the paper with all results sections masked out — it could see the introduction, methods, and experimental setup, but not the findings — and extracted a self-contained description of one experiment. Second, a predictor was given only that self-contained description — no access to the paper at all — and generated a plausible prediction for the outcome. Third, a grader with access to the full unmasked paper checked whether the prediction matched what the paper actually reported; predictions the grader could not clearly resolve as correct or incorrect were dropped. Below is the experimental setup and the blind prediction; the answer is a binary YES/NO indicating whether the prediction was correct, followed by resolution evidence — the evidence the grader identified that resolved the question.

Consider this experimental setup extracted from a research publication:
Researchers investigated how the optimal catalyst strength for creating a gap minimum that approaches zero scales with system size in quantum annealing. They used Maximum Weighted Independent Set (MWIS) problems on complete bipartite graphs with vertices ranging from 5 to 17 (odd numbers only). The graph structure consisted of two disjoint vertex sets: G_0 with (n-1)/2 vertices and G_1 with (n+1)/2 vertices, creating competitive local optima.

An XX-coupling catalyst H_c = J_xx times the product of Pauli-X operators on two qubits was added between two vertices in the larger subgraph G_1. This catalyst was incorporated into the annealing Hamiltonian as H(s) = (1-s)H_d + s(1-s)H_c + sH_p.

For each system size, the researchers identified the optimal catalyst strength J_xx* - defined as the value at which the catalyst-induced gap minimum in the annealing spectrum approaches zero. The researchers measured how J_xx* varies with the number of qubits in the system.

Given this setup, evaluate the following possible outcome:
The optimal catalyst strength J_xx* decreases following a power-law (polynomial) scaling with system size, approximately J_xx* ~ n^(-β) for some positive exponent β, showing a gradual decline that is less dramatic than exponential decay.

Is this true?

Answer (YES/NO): NO